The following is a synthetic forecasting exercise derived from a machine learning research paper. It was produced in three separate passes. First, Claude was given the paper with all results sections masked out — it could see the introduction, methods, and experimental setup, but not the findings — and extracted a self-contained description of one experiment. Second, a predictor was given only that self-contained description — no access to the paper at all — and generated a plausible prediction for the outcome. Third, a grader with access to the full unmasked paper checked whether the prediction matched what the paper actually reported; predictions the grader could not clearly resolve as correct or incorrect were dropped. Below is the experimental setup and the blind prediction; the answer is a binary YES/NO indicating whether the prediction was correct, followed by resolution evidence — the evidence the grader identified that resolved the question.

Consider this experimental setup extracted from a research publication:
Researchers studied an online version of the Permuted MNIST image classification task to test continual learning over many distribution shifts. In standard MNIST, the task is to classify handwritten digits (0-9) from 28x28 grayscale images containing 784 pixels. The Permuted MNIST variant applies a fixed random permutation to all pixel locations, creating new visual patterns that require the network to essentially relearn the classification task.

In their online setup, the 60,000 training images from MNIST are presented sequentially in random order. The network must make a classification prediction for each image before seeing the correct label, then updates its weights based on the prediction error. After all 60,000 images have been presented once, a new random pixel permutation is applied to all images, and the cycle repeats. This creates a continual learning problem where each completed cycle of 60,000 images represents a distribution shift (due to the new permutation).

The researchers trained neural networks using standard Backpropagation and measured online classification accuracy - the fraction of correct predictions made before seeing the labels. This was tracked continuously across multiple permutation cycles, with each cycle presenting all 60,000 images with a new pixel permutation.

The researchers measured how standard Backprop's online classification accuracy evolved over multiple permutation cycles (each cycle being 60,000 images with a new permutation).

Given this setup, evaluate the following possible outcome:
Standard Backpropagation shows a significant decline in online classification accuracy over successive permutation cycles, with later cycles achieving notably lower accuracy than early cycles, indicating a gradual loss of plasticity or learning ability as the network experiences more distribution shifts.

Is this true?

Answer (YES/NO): YES